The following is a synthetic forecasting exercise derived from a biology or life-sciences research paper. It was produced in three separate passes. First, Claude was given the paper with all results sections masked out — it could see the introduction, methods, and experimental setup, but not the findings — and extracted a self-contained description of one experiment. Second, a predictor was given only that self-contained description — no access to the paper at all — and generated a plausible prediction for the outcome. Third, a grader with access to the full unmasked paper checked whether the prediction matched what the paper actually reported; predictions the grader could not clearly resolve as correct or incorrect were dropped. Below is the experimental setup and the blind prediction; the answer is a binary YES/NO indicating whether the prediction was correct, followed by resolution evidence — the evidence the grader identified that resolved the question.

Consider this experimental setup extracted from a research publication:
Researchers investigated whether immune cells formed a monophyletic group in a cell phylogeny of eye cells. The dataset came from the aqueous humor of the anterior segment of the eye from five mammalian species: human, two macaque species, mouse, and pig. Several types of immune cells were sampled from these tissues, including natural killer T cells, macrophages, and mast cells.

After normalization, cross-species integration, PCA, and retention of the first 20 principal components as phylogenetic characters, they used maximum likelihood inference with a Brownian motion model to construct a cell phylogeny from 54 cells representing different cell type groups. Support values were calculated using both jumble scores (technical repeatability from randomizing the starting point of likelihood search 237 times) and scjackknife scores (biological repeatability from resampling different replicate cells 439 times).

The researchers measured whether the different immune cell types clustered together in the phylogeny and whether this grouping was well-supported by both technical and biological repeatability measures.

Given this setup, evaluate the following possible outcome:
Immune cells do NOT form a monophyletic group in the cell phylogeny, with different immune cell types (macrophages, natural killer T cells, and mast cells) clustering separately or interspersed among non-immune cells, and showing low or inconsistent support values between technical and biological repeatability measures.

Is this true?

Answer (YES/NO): NO